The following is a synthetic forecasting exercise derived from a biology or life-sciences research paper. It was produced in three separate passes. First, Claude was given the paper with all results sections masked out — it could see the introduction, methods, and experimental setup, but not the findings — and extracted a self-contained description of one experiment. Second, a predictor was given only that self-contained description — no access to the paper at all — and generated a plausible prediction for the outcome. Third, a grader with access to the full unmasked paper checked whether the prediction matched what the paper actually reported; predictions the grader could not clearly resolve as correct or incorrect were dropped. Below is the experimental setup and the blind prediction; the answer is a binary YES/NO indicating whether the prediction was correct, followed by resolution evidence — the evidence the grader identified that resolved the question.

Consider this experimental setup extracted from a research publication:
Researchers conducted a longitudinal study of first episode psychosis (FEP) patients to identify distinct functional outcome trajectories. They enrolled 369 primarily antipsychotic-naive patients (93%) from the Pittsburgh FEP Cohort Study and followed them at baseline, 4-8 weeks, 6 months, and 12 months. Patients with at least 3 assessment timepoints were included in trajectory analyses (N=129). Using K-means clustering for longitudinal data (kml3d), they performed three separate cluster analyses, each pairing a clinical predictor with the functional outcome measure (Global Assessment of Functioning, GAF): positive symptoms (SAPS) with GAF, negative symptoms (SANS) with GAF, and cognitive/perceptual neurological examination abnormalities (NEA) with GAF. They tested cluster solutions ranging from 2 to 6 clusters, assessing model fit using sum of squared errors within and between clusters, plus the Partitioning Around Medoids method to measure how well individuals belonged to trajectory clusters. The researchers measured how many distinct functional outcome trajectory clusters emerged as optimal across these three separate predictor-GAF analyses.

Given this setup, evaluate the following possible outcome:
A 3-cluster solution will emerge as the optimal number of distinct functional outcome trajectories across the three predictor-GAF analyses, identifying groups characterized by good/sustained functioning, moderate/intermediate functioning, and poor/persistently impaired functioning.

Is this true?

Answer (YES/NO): NO